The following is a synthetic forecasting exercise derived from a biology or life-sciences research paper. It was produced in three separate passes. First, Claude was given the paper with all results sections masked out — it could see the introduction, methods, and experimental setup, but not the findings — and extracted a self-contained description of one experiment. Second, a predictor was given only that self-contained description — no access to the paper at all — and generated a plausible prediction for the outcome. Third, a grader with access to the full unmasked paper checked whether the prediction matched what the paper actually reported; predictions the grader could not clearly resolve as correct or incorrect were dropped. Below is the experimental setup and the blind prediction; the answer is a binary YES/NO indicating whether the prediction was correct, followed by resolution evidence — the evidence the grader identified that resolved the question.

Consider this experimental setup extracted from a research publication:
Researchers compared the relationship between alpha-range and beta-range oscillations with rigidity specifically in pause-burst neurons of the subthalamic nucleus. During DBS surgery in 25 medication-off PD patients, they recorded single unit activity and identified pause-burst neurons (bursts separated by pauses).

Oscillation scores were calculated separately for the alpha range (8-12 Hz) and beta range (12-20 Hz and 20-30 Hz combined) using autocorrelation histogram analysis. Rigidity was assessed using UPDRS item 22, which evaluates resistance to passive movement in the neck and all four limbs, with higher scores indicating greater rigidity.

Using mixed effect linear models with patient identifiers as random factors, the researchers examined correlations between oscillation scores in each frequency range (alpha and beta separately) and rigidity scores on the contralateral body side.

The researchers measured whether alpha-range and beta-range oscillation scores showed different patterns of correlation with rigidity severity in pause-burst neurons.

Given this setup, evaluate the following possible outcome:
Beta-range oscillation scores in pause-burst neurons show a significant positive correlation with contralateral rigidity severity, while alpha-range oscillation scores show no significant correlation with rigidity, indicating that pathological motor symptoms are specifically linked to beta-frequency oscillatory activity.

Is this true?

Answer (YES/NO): NO